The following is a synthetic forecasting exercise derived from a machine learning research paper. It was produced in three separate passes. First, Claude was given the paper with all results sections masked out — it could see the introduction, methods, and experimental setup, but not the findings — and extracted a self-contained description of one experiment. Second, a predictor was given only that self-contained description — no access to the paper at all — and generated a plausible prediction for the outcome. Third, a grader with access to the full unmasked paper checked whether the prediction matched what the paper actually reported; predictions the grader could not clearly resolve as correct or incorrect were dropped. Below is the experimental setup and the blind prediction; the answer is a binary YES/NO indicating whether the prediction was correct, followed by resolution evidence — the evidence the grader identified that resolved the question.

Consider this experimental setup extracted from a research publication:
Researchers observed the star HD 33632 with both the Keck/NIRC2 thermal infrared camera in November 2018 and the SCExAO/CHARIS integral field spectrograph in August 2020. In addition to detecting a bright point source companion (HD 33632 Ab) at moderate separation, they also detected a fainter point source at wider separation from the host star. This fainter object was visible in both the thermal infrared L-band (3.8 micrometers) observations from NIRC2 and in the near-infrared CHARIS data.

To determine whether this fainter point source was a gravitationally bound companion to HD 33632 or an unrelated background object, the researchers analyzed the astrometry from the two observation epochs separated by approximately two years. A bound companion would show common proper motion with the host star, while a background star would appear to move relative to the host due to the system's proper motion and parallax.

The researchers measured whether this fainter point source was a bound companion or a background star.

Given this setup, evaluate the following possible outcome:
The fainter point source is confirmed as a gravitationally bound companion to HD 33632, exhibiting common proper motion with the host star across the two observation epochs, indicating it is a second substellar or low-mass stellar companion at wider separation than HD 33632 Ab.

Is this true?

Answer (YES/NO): NO